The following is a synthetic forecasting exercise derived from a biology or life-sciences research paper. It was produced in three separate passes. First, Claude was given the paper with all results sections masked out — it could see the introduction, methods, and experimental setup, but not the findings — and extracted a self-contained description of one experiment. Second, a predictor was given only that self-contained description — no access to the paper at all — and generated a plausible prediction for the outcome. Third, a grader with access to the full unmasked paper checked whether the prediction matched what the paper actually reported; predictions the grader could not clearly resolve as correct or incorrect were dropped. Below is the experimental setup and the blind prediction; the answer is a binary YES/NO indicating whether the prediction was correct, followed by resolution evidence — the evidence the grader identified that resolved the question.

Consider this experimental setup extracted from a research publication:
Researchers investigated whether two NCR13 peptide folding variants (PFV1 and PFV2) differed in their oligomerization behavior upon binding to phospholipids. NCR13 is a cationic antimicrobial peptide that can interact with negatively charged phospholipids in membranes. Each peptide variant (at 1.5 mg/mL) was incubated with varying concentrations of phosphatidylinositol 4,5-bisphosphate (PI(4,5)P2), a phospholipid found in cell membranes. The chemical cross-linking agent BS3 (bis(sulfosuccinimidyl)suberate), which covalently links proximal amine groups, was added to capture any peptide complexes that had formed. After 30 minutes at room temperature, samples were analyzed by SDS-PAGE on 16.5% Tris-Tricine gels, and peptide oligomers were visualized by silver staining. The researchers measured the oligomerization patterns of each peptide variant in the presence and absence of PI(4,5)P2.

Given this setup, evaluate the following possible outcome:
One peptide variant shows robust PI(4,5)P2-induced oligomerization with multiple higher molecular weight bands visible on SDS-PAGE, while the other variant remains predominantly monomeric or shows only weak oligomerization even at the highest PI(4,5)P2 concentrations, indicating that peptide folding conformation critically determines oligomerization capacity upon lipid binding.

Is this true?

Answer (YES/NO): NO